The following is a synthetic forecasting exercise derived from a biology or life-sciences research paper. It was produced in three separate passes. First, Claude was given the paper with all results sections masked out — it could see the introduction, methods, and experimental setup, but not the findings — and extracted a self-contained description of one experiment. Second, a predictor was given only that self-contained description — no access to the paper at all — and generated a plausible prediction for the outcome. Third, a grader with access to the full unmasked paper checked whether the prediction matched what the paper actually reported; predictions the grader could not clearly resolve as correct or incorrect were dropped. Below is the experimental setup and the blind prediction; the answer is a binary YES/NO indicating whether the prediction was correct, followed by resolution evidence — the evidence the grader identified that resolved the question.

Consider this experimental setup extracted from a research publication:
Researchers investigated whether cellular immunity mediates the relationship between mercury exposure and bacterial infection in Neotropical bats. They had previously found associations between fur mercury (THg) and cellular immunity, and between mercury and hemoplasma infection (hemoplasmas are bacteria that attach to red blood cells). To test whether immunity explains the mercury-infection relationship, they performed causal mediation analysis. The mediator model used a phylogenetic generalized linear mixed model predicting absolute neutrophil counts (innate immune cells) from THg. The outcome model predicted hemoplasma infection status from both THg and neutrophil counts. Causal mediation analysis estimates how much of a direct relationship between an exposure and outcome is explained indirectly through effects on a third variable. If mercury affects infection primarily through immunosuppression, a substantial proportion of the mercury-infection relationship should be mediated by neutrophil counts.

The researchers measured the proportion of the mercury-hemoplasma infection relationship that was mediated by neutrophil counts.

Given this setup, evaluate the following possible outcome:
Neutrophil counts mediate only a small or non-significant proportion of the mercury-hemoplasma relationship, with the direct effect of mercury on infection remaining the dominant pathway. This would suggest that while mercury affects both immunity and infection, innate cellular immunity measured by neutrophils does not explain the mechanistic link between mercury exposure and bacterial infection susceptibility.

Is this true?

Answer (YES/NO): YES